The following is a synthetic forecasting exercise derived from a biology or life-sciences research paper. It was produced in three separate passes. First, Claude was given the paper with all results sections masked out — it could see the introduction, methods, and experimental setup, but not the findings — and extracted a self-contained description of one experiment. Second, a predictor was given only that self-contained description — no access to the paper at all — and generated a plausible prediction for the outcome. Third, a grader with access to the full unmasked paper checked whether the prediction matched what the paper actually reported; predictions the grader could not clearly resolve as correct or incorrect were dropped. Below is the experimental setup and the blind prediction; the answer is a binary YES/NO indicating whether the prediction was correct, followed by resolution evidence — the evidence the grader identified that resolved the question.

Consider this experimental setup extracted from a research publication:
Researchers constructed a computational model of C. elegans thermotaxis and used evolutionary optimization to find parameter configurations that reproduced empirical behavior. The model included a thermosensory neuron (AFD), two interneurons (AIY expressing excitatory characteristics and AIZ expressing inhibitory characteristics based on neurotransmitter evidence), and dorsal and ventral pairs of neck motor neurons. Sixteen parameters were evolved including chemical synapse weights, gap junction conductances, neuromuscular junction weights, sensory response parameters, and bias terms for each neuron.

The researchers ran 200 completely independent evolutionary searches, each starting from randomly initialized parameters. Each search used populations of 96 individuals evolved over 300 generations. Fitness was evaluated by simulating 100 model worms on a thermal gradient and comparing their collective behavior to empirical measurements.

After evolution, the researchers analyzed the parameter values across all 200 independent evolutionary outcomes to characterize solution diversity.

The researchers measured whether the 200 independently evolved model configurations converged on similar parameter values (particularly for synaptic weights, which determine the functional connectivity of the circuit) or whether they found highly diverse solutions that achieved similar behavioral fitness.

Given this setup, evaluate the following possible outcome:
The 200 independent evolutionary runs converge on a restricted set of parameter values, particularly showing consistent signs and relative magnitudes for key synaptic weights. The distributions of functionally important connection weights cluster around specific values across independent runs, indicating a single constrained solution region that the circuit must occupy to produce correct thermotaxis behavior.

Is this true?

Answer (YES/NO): NO